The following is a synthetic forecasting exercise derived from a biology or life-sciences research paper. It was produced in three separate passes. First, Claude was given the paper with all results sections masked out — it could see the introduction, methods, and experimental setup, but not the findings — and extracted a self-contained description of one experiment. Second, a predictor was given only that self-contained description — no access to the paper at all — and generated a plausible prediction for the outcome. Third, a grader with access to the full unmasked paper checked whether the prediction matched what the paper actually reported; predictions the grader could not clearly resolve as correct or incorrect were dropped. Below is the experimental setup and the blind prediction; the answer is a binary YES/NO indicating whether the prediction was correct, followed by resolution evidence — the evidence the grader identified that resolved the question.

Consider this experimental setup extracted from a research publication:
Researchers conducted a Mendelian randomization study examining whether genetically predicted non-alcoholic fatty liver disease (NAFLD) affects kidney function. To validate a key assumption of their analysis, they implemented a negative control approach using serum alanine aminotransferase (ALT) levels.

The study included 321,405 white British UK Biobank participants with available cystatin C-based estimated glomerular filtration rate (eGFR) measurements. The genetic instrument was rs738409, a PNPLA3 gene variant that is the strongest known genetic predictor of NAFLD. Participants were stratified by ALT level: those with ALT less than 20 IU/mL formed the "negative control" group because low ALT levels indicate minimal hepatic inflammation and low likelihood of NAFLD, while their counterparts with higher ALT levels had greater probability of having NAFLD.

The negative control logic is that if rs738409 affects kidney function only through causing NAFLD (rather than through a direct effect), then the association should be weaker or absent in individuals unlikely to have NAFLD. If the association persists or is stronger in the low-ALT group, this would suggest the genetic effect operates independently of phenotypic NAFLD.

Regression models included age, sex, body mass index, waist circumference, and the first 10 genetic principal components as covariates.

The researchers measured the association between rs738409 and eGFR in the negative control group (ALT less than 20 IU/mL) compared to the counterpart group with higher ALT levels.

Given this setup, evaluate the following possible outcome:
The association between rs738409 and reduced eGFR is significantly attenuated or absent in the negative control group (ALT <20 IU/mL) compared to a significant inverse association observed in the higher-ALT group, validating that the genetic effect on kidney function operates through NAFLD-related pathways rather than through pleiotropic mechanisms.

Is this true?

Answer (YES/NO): YES